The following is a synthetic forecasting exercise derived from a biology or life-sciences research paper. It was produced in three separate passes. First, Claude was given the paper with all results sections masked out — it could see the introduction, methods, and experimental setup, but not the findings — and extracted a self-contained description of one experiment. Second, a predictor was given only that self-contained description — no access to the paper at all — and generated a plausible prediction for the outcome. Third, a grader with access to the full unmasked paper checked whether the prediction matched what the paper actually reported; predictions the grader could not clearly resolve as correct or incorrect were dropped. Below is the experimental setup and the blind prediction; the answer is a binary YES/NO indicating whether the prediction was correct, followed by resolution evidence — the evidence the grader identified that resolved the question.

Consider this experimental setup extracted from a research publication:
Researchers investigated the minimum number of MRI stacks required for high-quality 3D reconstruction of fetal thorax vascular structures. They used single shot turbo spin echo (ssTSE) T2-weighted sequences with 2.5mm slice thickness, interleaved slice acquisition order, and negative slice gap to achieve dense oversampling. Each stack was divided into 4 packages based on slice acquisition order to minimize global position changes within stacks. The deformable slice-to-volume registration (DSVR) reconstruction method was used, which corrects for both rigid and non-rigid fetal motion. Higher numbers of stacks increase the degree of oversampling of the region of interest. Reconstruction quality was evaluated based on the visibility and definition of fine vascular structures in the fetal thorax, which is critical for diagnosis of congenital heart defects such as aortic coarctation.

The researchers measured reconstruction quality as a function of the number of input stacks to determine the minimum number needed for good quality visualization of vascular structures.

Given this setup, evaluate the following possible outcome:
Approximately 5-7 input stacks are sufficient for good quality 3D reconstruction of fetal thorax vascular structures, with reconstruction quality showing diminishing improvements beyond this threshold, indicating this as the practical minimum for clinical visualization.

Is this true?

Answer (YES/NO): YES